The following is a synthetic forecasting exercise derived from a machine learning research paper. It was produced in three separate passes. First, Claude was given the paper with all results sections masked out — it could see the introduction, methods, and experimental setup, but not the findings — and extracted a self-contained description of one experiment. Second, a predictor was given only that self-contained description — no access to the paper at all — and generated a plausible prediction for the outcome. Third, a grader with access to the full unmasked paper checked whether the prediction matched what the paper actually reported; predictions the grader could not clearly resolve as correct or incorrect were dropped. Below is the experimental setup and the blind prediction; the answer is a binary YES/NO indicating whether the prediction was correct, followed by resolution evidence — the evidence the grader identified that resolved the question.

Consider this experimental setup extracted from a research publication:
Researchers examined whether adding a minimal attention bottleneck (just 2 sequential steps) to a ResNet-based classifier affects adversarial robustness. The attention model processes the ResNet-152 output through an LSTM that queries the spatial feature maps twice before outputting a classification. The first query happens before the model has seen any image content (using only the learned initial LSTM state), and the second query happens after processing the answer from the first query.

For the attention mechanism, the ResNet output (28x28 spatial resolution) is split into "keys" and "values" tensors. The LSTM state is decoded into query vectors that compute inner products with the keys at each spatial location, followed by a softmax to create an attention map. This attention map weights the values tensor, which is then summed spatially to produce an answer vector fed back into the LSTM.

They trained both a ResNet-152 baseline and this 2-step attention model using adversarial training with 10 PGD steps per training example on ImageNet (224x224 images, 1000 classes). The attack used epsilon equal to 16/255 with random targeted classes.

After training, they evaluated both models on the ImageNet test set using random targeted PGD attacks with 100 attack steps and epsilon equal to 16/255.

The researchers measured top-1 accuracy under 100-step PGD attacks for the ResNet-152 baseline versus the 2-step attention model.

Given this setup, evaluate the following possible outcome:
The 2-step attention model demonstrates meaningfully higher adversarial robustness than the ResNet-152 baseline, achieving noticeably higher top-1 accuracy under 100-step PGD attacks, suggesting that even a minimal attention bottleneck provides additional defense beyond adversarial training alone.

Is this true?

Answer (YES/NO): YES